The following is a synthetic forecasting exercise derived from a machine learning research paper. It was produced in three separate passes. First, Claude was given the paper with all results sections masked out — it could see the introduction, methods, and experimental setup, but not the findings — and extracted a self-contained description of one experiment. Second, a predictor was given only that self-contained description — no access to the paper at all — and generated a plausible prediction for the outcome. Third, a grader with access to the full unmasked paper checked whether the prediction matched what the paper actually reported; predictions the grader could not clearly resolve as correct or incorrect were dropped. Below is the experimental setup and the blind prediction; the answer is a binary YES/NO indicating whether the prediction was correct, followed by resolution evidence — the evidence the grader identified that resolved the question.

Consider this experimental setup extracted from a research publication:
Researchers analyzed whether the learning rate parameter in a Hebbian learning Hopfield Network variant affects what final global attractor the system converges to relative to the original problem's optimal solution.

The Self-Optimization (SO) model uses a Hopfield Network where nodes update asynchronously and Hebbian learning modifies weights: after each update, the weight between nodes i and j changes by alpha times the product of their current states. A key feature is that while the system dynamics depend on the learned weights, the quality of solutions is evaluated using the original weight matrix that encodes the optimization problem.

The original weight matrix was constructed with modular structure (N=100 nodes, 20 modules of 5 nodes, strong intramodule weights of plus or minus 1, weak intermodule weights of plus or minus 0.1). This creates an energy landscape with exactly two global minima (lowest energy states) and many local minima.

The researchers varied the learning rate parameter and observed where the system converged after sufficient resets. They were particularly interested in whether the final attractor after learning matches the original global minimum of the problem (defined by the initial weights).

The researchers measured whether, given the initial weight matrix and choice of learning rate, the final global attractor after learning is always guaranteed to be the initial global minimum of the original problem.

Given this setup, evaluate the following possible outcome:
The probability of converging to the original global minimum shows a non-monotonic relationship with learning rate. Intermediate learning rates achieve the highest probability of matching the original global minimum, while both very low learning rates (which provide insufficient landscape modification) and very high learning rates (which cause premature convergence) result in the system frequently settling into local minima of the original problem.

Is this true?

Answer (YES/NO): NO